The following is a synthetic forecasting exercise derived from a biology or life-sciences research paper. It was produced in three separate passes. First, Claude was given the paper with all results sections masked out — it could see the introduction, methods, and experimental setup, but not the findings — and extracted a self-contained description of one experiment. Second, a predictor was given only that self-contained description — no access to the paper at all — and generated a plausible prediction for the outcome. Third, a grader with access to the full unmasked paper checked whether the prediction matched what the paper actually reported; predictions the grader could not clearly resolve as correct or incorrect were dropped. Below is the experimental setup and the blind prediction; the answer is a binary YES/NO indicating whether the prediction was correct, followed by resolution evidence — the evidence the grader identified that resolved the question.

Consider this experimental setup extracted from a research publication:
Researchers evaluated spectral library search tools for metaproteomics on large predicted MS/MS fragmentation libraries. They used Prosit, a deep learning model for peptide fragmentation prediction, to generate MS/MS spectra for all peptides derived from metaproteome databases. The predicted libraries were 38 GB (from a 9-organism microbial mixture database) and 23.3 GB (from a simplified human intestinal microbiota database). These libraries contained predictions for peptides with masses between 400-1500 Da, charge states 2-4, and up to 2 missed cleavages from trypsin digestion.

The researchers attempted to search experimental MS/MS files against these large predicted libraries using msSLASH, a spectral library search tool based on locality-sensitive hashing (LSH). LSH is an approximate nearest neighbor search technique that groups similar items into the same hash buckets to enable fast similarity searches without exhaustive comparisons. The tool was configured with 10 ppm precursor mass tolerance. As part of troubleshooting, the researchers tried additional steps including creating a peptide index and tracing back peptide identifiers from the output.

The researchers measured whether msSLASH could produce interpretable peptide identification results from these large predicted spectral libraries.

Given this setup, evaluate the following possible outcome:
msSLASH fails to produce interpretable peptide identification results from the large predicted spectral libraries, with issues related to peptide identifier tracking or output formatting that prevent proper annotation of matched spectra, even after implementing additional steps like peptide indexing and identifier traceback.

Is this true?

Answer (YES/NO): YES